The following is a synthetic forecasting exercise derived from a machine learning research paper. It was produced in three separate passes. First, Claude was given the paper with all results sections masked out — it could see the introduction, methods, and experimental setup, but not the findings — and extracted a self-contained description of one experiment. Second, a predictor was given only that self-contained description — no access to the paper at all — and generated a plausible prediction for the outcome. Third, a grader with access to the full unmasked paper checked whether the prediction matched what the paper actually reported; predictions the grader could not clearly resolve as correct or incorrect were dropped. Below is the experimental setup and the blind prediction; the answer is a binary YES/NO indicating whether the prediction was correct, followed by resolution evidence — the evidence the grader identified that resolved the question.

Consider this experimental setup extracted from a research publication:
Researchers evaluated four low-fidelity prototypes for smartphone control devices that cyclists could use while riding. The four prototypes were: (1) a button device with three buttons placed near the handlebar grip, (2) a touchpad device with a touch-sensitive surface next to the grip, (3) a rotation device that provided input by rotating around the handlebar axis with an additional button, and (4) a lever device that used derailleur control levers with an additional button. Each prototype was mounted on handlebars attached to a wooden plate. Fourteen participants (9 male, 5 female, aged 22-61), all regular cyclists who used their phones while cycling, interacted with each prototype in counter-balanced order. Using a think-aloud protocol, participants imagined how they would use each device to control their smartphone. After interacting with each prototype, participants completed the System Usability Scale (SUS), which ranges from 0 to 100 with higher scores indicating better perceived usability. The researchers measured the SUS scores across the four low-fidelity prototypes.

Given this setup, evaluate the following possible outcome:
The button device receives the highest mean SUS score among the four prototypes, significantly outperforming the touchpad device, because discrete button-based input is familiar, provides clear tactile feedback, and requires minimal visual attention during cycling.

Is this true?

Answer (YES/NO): NO